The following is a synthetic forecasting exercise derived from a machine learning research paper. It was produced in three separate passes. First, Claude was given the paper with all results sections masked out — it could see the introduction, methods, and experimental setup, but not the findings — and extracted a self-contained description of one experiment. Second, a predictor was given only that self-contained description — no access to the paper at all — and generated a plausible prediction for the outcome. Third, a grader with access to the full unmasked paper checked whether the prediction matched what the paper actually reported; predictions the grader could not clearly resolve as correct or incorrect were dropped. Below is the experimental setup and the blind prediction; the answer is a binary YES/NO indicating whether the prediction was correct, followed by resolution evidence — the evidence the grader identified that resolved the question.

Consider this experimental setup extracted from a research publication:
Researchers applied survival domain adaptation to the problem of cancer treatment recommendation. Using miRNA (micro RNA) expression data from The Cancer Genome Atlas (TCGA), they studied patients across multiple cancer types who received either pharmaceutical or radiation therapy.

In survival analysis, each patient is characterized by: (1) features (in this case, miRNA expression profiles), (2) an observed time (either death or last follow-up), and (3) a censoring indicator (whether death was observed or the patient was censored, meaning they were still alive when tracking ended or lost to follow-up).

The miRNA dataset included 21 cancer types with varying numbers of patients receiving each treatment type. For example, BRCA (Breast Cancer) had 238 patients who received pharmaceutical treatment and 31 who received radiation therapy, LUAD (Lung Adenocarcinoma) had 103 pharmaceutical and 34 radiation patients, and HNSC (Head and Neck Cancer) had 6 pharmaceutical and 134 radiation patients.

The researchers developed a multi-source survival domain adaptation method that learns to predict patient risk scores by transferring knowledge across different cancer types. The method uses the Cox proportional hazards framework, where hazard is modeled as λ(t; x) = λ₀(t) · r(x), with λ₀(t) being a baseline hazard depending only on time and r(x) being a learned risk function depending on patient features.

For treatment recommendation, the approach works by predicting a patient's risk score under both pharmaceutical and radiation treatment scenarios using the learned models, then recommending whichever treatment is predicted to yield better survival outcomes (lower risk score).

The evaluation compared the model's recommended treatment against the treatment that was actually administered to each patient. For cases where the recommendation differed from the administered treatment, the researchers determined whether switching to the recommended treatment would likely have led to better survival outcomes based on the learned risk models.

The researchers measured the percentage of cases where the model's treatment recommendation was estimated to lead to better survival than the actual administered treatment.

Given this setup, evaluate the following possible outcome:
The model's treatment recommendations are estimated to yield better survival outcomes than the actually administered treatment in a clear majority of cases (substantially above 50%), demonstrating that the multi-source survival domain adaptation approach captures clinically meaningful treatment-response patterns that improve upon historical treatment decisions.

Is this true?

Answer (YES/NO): YES